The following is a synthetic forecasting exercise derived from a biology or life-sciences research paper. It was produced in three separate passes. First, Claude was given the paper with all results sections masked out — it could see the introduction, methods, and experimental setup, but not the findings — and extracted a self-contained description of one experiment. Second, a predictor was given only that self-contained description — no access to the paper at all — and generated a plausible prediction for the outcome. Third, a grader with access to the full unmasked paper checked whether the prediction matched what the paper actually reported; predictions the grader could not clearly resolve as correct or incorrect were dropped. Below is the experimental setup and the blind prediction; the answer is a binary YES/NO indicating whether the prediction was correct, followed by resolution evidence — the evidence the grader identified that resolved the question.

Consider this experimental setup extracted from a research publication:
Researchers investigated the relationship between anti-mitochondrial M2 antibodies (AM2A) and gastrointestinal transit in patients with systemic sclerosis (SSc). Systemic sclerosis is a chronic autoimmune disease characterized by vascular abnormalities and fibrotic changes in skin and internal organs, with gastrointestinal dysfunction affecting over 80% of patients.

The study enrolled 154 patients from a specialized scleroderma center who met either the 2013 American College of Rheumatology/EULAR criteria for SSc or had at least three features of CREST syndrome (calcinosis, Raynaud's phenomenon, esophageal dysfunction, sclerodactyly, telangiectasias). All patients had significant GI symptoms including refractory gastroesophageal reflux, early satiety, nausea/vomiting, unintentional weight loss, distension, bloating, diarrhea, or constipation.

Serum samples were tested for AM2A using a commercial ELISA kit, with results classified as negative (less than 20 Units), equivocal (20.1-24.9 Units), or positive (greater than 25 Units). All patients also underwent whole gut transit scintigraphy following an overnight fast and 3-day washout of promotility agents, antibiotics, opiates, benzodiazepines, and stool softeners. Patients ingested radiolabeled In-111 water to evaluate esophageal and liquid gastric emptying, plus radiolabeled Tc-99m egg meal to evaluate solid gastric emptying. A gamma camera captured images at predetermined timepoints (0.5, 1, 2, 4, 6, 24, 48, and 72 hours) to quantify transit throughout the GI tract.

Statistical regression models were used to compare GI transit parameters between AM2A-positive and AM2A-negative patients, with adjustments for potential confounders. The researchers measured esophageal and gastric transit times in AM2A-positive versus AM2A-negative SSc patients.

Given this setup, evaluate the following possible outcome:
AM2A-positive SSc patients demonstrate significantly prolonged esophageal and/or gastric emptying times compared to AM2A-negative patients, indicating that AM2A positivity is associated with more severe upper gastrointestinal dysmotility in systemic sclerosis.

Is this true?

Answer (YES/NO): YES